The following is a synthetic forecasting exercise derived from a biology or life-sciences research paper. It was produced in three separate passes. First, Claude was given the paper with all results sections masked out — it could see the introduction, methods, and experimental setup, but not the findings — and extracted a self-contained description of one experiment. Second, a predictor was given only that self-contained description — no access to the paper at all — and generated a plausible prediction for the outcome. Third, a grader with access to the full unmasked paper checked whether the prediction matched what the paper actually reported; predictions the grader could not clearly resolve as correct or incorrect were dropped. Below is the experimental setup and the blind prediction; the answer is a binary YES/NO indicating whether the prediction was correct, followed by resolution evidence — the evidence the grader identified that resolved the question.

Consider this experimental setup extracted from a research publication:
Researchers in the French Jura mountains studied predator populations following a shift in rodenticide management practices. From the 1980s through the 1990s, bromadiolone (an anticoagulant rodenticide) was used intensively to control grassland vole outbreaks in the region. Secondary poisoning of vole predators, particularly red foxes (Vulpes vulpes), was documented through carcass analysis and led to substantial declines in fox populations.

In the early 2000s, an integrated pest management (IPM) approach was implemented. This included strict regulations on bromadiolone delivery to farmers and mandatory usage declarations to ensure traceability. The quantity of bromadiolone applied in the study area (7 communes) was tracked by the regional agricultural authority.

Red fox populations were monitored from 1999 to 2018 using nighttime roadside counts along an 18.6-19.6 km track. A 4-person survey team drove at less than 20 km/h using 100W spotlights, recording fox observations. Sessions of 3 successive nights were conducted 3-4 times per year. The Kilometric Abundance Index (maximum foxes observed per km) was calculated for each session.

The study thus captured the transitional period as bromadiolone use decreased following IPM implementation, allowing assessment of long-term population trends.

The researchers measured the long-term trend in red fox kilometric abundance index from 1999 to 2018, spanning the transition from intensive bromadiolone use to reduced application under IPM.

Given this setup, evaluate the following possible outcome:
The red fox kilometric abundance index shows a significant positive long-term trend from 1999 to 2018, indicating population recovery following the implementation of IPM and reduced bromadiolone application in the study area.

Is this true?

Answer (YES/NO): YES